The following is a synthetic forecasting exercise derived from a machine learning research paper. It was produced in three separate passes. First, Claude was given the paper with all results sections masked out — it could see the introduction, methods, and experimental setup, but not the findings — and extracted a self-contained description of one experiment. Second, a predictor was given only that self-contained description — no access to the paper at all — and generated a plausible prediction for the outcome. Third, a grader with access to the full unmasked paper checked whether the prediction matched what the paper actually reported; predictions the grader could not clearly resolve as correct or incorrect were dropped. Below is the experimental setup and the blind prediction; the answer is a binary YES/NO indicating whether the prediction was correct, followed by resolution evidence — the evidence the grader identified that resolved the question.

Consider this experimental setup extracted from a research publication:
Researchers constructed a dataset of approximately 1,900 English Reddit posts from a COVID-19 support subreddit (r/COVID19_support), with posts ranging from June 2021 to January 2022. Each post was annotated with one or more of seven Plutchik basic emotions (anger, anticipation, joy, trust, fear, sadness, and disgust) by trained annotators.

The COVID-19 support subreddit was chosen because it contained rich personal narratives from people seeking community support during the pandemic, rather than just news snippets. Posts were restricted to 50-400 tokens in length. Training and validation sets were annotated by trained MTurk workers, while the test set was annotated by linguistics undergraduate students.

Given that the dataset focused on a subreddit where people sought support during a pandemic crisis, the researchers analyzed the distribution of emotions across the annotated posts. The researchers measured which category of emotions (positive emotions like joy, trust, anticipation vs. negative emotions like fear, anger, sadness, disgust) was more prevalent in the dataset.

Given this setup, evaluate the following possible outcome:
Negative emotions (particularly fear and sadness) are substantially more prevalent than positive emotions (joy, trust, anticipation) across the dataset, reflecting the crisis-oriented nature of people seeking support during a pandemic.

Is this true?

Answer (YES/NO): NO